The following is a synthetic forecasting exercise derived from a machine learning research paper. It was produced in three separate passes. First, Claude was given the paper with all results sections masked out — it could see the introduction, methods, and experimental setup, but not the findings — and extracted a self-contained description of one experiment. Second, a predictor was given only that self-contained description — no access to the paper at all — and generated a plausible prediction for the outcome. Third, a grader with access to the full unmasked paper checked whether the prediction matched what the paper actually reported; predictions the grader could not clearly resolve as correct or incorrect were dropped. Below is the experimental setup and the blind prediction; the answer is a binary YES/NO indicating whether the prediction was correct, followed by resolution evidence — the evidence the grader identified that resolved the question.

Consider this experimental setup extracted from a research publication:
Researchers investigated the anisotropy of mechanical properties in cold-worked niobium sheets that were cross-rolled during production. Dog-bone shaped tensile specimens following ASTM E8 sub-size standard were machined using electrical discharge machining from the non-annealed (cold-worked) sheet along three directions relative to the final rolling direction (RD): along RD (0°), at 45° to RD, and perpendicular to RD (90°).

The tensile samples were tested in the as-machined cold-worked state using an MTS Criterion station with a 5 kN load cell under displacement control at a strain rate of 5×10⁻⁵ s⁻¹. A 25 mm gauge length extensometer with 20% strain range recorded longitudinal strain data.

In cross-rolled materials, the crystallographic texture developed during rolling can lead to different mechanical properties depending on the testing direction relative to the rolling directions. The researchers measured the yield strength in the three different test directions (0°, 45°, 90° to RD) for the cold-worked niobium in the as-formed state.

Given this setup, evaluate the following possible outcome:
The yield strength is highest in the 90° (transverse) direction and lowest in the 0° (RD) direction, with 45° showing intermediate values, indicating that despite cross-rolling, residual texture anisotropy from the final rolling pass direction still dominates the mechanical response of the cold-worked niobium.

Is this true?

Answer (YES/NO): NO